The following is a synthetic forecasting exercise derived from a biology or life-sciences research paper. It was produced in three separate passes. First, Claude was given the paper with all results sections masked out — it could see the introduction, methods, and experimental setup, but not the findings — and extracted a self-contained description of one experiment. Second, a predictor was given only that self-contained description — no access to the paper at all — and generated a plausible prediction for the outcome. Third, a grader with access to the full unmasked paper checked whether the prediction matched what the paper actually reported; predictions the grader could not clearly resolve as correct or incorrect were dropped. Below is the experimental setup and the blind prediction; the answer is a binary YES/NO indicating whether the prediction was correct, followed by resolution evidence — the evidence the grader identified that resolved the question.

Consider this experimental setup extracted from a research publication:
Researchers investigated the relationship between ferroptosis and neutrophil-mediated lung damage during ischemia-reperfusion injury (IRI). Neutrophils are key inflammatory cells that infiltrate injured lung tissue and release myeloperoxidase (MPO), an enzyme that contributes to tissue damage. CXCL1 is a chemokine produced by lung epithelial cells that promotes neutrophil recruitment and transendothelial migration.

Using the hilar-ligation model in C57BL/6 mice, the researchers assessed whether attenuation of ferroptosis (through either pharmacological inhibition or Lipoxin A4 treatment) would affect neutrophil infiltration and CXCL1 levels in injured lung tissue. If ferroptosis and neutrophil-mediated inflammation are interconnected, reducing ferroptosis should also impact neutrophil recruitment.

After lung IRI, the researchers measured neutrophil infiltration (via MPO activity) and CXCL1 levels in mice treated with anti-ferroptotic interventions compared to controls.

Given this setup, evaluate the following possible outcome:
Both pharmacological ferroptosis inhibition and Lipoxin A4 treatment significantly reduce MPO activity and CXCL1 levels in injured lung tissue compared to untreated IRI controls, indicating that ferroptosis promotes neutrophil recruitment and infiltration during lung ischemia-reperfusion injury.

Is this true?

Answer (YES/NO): YES